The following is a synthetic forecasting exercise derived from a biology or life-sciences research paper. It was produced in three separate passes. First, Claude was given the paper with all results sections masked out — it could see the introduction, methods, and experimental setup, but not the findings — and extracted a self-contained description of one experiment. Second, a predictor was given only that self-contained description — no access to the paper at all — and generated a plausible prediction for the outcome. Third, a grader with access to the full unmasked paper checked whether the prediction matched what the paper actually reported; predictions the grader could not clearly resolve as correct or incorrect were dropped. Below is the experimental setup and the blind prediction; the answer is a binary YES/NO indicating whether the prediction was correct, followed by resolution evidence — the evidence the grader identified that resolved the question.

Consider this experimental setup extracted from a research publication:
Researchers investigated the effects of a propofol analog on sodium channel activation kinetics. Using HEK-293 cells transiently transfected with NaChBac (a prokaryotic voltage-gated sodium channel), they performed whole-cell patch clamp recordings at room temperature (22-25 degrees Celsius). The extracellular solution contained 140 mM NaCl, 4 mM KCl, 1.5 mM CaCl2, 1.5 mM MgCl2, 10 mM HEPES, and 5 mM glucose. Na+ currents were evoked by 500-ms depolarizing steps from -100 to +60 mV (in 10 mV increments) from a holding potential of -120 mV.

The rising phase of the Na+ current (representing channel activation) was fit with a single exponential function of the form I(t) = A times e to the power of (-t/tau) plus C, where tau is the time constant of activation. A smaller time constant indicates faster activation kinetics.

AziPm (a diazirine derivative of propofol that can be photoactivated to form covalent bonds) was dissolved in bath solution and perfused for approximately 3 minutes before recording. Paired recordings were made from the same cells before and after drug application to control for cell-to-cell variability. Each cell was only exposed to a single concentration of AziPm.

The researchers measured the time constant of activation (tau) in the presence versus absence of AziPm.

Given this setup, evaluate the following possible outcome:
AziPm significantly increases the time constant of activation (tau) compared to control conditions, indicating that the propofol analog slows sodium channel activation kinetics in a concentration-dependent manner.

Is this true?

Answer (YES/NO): NO